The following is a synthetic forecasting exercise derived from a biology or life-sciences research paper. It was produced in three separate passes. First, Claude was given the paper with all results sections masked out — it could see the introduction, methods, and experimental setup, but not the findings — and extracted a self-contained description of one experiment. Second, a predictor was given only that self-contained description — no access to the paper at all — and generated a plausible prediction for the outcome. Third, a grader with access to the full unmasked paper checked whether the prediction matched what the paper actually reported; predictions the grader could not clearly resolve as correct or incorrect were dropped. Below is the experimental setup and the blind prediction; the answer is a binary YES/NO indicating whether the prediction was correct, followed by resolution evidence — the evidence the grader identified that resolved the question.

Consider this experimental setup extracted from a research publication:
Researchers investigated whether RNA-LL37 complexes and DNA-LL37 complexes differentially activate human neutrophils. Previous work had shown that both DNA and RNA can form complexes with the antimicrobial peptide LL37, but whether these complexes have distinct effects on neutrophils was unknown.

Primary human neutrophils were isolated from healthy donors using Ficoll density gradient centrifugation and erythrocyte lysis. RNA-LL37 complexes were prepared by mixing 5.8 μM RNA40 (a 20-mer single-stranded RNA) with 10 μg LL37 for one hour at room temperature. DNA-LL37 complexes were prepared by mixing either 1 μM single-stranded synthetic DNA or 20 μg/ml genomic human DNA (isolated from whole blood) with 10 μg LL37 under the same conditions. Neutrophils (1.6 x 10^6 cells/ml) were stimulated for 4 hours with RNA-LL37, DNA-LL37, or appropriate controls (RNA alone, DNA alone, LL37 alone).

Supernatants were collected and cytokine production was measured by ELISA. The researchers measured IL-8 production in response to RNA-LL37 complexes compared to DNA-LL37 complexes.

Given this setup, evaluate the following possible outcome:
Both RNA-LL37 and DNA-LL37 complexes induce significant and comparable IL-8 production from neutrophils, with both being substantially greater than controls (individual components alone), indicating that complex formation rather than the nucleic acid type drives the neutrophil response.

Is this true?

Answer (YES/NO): NO